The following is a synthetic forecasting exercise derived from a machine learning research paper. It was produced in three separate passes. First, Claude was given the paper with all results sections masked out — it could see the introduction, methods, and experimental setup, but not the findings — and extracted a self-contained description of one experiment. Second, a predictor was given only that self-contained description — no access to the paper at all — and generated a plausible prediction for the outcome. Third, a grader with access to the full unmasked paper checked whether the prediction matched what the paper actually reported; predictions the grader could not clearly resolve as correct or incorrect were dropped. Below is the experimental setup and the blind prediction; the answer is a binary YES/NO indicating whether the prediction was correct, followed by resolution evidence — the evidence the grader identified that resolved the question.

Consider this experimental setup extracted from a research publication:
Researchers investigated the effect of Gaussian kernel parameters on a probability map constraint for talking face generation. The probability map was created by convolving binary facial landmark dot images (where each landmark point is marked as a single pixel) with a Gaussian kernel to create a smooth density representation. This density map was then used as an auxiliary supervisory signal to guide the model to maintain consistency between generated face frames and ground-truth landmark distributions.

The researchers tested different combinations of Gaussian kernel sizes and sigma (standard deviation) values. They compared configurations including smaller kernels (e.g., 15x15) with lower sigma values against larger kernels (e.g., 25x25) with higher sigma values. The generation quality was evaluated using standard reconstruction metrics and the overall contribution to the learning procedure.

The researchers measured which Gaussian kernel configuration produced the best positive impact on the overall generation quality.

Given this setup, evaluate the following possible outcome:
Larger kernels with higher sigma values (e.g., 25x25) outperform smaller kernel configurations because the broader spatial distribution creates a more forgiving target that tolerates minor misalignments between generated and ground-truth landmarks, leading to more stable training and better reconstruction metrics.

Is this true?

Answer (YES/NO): YES